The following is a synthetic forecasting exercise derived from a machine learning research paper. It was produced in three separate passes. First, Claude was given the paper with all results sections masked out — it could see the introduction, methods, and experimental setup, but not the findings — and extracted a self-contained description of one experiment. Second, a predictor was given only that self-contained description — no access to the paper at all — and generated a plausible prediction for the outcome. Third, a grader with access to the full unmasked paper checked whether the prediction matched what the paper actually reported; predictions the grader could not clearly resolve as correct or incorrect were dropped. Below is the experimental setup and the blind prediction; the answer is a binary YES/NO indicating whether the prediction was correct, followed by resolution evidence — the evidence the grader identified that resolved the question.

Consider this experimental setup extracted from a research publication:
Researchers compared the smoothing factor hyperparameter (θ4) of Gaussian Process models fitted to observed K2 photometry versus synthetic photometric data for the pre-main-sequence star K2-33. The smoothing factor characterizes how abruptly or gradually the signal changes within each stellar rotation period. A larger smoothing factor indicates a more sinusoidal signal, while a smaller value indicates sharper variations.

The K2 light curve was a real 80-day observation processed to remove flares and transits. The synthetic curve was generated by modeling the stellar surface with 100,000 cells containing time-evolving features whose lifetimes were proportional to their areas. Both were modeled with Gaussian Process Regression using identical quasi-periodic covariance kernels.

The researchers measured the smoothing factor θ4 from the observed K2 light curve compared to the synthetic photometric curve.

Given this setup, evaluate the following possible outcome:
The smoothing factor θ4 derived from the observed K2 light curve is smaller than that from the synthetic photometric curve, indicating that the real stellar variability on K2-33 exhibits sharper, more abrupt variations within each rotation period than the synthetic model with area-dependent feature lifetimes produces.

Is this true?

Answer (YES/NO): NO